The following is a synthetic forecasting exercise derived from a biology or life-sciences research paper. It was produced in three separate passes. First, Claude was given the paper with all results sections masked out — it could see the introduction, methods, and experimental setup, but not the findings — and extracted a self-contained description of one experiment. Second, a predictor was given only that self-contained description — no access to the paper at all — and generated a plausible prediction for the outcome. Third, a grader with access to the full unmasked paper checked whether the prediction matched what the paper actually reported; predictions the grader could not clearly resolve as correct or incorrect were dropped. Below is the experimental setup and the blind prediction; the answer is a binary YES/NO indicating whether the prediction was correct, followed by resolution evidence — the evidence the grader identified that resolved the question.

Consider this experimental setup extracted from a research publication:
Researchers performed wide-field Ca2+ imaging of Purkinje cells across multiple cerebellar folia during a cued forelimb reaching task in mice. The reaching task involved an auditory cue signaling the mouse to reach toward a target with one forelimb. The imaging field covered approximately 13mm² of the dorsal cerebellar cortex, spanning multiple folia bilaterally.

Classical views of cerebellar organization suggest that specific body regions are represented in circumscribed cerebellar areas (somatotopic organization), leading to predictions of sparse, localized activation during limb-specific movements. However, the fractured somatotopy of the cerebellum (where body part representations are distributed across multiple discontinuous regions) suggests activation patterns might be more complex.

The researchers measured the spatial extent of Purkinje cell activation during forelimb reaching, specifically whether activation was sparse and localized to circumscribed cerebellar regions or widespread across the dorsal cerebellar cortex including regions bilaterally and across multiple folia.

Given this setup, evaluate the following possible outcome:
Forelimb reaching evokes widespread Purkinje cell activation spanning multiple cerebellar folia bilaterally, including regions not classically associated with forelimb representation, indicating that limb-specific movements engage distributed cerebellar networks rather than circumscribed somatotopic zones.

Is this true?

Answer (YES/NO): YES